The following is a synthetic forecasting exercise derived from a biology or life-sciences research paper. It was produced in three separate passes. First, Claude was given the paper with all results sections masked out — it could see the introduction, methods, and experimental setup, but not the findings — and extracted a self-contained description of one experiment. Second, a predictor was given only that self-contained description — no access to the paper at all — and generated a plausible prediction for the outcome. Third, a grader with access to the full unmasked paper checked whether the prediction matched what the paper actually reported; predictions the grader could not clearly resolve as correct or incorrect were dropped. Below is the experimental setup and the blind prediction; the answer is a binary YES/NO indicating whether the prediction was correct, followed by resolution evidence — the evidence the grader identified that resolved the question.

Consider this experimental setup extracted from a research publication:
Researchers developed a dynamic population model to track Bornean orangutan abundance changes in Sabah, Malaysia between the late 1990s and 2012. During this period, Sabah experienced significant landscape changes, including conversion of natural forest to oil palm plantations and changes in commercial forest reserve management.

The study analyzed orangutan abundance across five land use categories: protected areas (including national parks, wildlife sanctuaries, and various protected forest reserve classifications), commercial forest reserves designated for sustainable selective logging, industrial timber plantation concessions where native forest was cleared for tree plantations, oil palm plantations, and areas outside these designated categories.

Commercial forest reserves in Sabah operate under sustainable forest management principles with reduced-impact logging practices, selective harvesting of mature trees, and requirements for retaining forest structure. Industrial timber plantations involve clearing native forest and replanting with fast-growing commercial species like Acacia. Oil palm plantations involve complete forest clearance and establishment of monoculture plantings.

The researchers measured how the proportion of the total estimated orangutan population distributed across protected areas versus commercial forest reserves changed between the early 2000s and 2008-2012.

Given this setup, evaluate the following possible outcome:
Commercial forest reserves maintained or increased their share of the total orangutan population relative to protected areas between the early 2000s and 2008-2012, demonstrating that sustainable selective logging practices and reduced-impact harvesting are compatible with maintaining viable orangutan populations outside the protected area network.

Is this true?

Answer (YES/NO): NO